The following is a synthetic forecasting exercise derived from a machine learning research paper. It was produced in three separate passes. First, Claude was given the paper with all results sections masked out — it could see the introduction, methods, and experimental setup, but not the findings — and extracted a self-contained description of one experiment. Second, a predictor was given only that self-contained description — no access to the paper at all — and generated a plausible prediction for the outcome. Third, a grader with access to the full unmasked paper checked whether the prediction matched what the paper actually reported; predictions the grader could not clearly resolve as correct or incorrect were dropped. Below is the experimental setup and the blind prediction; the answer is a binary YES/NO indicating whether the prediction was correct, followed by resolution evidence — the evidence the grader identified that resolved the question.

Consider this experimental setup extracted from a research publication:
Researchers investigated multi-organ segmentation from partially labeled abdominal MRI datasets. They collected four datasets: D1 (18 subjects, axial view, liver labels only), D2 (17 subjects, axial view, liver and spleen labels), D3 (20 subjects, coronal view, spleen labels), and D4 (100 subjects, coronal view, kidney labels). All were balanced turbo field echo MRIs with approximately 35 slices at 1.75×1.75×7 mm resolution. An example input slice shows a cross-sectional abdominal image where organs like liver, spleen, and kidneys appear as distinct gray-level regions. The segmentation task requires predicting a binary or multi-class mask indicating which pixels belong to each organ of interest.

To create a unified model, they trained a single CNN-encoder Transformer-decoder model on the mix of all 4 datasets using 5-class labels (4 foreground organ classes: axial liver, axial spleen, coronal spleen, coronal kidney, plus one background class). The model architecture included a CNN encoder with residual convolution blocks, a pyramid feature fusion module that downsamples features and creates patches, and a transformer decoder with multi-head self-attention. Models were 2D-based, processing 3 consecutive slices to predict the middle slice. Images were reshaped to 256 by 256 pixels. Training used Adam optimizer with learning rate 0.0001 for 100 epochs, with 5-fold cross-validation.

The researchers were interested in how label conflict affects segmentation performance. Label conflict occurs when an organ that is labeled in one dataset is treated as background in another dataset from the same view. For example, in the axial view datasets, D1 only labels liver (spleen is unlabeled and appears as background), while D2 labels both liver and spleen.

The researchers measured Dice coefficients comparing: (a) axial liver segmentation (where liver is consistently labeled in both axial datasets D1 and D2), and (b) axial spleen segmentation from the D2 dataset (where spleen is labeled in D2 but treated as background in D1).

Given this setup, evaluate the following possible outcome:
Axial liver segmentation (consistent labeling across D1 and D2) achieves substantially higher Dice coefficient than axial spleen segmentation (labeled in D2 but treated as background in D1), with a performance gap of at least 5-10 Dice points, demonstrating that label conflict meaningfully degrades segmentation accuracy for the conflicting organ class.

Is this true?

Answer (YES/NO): YES